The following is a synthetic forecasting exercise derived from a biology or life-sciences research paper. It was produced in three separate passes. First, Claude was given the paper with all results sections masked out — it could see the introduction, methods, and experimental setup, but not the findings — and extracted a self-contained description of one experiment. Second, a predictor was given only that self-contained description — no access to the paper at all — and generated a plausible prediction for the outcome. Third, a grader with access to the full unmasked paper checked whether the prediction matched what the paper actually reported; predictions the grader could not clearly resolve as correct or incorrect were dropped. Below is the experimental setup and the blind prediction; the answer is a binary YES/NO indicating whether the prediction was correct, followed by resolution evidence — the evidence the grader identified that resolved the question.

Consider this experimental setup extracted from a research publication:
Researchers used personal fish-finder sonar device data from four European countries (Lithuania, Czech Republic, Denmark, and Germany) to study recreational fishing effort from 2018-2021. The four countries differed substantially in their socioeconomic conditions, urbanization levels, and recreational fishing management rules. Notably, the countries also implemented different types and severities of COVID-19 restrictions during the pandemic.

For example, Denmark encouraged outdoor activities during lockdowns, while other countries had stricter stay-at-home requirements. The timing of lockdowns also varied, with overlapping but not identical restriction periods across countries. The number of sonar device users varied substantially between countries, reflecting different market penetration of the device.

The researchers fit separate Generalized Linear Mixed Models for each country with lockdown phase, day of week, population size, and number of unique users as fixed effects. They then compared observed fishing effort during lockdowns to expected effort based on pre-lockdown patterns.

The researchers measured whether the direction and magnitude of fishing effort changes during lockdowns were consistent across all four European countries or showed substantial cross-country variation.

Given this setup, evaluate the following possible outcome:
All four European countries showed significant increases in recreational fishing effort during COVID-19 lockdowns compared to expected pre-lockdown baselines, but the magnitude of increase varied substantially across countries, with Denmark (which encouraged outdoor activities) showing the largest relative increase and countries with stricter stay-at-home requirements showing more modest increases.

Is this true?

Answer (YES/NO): NO